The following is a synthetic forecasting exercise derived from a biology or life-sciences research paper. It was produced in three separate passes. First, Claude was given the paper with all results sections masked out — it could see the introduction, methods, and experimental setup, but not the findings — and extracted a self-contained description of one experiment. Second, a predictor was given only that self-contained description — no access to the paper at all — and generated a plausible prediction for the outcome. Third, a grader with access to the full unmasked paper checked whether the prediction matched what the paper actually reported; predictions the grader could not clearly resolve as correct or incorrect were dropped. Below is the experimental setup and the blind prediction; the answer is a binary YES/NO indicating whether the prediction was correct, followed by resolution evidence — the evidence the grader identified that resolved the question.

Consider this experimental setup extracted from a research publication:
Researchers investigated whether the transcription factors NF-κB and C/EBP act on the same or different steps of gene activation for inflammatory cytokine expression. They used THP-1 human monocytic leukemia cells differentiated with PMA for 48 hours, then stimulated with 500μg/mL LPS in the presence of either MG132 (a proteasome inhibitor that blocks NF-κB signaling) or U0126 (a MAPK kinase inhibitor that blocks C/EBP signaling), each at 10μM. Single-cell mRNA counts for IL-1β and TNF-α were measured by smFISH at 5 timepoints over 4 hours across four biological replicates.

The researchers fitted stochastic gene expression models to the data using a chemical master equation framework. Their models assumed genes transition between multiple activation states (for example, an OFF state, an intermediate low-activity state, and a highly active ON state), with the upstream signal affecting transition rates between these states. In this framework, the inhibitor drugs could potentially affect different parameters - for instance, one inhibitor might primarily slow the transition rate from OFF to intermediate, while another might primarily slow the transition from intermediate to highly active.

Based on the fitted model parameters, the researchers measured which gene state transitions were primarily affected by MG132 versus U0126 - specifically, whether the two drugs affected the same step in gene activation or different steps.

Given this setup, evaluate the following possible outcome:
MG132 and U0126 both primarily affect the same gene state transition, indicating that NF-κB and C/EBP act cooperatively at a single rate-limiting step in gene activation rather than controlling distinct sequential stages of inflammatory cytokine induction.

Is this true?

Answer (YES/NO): NO